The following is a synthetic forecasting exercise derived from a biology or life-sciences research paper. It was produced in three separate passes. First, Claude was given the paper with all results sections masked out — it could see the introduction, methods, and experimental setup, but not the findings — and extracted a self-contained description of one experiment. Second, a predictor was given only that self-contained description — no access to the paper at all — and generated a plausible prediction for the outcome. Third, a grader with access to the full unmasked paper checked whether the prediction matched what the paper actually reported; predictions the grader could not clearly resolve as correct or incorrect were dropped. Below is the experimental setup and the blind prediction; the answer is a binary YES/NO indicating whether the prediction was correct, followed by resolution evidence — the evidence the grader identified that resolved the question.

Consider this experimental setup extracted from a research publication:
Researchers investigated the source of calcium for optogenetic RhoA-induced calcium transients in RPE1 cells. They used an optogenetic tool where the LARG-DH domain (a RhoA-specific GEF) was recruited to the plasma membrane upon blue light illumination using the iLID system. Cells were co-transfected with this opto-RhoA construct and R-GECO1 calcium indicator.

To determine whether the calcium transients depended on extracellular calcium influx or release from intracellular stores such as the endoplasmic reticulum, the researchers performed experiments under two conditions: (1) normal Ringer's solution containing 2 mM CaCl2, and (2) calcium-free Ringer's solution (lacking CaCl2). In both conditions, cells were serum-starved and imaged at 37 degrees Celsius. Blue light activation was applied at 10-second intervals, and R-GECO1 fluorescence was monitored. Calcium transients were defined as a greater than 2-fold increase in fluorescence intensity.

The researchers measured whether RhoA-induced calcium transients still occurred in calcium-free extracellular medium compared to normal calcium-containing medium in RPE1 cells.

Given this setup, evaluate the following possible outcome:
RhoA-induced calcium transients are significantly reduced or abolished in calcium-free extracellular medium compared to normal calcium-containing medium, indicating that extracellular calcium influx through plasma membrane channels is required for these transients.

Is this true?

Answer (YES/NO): NO